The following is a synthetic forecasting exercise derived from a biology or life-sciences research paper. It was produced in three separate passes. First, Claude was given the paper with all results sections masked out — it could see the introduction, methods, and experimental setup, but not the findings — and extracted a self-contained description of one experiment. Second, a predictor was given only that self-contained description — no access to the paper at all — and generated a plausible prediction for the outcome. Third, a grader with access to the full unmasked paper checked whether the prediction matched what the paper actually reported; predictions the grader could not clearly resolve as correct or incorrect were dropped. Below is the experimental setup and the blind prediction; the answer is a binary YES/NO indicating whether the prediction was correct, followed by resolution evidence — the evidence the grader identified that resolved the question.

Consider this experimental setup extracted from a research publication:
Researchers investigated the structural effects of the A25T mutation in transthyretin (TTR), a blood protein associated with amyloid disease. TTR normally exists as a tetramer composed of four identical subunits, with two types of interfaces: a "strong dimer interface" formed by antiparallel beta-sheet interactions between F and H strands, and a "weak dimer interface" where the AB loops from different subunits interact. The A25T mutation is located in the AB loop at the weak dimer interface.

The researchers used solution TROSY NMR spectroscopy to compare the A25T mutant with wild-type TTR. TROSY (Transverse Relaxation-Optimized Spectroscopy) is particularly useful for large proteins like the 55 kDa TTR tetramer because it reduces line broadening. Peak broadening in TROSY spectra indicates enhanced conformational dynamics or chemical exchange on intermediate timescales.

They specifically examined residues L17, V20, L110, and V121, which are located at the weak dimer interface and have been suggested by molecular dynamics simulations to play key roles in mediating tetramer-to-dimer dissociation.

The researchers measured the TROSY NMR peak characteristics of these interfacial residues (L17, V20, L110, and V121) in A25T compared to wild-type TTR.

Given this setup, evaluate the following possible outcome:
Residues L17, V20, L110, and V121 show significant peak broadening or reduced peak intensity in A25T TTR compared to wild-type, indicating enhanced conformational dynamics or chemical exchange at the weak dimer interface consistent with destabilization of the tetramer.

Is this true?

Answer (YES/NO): YES